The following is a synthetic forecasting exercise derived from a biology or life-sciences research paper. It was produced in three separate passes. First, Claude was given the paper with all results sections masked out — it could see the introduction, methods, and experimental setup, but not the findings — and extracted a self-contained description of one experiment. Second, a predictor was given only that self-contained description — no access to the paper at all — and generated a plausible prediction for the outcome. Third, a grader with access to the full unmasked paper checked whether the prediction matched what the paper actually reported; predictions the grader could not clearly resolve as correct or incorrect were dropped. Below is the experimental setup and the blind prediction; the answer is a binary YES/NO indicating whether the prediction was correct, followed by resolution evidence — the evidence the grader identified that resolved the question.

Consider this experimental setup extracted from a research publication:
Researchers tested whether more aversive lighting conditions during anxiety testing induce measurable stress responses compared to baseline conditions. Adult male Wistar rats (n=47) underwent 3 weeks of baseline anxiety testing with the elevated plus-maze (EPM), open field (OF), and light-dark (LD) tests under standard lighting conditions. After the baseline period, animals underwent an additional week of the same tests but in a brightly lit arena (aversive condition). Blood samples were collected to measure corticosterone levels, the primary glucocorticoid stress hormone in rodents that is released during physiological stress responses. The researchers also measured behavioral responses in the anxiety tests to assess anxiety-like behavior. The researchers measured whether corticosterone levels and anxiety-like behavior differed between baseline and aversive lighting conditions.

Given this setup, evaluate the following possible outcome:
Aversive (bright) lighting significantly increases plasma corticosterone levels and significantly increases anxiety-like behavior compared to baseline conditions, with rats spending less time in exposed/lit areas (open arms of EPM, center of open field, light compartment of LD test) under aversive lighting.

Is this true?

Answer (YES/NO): NO